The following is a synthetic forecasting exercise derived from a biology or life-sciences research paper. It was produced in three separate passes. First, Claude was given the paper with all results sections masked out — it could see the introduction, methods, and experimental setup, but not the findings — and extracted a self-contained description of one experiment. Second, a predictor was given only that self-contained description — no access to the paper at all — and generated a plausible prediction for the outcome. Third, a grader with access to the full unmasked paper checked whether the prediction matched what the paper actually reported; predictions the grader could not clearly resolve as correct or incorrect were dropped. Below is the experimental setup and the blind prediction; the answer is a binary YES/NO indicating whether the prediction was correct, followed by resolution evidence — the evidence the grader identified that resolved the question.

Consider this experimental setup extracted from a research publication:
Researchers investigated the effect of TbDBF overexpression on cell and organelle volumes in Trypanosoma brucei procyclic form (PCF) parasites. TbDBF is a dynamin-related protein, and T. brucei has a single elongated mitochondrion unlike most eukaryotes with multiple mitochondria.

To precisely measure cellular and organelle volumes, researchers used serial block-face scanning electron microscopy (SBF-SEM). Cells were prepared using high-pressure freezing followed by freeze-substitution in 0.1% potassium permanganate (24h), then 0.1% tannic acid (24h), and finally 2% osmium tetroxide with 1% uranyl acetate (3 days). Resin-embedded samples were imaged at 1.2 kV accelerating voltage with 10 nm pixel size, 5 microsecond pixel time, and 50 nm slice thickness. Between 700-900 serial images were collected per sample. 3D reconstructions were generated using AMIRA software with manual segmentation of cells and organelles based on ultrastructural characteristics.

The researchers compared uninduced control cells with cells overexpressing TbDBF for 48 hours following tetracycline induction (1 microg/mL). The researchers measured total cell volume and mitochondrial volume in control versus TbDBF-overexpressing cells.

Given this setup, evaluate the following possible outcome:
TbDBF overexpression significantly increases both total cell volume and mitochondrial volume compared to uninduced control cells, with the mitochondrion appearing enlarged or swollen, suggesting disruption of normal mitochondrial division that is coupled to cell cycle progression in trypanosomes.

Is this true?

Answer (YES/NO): NO